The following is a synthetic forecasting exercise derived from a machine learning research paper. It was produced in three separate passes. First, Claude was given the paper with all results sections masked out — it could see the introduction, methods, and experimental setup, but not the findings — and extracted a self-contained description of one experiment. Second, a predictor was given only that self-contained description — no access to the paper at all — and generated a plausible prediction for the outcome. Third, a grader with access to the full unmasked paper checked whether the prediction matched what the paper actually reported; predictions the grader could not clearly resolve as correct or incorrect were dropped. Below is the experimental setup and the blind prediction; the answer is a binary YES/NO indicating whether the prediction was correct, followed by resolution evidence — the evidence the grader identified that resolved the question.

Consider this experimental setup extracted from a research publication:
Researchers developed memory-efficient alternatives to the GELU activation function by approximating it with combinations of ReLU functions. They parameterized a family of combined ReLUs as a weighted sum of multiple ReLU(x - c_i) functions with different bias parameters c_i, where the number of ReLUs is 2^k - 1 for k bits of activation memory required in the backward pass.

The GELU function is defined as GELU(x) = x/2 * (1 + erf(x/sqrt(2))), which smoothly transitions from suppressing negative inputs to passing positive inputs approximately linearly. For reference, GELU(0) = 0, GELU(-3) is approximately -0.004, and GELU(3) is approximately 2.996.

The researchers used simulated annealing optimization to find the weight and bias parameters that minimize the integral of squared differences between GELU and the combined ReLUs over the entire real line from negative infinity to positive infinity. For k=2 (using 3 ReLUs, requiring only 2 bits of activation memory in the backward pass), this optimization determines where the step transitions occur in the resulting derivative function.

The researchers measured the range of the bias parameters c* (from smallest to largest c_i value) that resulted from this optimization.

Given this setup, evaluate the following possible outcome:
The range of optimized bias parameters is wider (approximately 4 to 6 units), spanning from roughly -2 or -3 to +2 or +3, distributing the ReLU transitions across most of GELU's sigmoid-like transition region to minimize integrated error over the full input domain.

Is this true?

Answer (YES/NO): NO